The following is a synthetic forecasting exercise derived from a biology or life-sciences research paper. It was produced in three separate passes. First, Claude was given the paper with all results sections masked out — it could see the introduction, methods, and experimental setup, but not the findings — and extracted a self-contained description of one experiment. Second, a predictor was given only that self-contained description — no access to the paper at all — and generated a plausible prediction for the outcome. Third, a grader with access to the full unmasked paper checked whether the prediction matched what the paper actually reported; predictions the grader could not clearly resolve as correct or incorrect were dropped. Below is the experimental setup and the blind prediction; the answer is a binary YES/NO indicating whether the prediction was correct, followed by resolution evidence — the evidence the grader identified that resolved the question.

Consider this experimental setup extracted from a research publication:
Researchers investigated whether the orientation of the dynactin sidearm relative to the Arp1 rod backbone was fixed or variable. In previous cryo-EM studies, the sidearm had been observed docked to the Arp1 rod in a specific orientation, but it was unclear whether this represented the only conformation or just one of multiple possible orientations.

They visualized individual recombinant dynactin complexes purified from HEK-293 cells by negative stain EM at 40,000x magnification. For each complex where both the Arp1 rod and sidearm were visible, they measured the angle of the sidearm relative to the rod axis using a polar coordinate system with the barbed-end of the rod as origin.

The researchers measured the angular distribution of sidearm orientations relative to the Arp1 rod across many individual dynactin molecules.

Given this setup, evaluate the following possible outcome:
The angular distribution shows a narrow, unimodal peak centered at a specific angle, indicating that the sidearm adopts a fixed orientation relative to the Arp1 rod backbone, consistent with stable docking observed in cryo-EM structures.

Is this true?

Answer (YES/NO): NO